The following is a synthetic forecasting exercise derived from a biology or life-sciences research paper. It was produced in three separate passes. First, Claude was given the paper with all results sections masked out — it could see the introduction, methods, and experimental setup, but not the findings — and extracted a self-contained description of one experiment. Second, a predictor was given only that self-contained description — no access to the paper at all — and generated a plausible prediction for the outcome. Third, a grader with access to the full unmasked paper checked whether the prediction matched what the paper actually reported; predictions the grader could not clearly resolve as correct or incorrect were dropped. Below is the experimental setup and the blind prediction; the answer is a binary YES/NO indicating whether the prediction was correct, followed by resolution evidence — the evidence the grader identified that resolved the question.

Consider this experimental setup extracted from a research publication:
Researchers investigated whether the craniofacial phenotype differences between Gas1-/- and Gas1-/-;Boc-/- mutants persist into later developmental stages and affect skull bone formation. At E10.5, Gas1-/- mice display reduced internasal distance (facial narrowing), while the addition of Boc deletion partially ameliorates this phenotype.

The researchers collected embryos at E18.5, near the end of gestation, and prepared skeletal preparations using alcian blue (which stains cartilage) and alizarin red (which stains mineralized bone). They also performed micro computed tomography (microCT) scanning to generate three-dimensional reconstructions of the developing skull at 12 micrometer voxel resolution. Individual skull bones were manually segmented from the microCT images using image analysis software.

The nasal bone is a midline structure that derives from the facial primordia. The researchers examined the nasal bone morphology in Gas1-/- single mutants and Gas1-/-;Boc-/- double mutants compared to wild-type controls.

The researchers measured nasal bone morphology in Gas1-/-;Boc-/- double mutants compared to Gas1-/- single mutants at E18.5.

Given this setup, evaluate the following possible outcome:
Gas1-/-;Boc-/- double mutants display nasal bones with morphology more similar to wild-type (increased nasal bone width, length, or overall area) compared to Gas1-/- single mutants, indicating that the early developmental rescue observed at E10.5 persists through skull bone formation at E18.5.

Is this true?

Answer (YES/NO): YES